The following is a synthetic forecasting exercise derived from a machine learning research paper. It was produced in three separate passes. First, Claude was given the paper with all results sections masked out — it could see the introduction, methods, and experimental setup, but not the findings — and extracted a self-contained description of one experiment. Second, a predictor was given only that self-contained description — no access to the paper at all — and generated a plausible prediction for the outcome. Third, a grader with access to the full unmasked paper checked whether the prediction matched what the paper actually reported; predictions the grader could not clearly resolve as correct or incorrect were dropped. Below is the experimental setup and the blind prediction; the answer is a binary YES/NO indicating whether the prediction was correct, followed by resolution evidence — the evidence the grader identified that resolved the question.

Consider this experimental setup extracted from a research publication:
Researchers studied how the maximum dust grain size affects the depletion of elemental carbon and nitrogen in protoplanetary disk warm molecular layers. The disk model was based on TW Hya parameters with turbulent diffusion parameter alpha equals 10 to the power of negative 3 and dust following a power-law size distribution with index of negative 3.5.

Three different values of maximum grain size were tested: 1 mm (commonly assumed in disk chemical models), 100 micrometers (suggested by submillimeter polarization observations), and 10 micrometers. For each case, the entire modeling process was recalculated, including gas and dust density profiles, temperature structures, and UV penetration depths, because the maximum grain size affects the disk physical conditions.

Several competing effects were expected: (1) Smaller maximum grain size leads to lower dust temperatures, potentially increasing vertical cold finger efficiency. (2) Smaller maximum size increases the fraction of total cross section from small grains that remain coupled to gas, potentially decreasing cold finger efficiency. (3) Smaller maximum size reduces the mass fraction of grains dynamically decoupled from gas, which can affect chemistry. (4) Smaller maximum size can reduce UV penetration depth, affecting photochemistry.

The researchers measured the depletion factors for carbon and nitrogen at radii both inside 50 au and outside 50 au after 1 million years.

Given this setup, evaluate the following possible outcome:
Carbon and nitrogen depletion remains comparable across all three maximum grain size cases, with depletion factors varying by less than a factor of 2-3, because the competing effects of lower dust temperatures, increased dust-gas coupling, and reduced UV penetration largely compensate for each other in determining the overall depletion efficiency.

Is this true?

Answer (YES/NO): NO